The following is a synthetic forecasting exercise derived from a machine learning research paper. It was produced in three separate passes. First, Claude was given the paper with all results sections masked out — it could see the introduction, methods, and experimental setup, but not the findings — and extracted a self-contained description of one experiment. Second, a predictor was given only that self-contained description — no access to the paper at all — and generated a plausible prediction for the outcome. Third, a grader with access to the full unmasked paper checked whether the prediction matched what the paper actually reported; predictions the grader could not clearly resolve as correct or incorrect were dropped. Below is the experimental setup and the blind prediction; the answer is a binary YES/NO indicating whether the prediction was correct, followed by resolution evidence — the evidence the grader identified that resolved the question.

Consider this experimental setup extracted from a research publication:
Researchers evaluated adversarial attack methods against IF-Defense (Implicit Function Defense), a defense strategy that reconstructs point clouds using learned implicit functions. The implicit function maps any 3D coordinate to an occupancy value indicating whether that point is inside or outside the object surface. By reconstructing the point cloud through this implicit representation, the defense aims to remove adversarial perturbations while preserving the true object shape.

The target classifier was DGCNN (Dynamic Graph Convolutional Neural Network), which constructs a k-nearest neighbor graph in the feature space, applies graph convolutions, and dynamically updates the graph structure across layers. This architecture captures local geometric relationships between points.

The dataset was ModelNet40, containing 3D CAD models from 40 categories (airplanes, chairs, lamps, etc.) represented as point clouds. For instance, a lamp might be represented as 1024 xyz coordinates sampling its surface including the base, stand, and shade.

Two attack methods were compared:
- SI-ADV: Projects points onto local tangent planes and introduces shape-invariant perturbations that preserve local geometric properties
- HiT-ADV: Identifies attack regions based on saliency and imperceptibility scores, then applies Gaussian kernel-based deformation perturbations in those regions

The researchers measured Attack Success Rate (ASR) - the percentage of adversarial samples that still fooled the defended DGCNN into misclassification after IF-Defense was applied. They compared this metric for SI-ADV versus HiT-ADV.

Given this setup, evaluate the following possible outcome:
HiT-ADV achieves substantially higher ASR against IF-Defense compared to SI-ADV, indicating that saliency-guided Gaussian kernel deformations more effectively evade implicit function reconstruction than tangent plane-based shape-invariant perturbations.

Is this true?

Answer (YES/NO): NO